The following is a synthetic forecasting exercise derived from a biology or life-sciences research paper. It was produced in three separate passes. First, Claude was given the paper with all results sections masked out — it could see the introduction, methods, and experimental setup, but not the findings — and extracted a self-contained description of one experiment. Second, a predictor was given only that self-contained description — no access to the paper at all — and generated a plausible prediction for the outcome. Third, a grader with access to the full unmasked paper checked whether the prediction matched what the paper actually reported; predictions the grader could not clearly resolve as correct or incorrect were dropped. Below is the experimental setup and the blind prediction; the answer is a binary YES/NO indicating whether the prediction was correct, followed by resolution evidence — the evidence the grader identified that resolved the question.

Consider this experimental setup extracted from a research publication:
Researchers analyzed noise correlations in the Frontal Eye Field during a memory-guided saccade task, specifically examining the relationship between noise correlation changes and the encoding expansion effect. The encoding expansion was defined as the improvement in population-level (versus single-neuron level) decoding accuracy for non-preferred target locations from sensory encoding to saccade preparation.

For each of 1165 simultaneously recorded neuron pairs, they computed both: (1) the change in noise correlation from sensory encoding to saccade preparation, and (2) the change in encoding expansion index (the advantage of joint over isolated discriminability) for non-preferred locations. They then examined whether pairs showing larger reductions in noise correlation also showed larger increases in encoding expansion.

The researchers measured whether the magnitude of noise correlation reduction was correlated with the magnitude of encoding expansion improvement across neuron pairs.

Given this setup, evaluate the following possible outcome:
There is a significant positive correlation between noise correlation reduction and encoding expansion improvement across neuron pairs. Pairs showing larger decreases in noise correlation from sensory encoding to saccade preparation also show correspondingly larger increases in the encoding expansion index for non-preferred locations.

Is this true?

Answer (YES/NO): YES